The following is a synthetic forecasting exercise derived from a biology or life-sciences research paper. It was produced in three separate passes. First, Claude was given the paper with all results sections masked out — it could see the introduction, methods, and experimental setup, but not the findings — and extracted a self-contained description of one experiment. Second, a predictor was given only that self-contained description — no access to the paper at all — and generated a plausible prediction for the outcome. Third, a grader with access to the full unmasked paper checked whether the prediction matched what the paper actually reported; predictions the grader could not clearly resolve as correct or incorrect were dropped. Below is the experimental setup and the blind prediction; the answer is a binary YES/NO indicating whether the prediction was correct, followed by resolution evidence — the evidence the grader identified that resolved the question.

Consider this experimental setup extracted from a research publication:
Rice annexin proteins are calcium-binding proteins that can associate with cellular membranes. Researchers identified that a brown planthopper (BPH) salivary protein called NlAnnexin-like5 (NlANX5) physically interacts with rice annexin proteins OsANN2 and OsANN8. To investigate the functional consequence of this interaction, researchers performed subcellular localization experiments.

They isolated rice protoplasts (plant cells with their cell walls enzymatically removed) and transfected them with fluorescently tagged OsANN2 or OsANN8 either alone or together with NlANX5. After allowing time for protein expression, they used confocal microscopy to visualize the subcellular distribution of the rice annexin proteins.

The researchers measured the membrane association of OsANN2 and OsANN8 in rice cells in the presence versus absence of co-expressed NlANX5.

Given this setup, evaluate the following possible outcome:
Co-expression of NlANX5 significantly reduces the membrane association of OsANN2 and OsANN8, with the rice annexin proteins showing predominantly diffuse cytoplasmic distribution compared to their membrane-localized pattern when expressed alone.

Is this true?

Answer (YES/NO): NO